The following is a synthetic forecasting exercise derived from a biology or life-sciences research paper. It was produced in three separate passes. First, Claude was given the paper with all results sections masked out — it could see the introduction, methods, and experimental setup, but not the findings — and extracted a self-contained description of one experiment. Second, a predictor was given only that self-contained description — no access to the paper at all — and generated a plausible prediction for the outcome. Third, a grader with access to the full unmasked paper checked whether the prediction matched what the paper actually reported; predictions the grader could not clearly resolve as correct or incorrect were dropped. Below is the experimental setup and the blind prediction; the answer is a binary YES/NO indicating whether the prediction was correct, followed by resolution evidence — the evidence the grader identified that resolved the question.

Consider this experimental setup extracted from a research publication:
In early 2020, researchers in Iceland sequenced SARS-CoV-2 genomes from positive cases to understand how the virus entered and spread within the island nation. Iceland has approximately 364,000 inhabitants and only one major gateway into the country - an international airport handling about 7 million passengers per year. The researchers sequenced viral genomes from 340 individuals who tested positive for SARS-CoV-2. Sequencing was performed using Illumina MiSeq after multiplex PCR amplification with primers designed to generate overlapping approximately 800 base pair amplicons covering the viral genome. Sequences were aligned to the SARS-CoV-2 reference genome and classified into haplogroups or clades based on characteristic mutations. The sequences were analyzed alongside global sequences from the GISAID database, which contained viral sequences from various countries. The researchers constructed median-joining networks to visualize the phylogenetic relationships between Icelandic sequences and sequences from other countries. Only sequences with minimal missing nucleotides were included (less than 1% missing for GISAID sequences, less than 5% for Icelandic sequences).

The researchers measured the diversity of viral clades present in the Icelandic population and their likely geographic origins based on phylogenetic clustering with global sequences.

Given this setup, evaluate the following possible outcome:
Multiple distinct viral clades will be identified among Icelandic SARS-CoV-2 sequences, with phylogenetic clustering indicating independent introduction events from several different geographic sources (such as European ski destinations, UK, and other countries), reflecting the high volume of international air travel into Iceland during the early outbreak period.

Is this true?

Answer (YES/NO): YES